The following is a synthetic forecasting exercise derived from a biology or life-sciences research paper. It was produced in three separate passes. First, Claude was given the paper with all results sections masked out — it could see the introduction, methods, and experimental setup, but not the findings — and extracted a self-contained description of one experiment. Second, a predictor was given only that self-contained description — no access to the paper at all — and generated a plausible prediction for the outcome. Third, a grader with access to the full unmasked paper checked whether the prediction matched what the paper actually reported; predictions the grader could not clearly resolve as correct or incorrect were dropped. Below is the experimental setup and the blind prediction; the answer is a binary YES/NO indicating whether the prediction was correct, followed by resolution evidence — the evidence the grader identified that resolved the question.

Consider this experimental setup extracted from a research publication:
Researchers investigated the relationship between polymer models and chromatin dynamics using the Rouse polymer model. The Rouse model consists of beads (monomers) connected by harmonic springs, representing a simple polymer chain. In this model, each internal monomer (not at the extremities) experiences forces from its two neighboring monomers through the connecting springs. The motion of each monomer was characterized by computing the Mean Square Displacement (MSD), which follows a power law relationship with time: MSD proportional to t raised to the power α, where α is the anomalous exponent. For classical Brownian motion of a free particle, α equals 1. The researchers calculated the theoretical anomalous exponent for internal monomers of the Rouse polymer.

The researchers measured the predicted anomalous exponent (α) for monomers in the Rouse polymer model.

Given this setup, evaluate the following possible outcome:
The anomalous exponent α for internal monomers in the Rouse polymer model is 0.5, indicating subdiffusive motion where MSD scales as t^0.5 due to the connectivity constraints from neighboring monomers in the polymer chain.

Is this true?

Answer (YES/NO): YES